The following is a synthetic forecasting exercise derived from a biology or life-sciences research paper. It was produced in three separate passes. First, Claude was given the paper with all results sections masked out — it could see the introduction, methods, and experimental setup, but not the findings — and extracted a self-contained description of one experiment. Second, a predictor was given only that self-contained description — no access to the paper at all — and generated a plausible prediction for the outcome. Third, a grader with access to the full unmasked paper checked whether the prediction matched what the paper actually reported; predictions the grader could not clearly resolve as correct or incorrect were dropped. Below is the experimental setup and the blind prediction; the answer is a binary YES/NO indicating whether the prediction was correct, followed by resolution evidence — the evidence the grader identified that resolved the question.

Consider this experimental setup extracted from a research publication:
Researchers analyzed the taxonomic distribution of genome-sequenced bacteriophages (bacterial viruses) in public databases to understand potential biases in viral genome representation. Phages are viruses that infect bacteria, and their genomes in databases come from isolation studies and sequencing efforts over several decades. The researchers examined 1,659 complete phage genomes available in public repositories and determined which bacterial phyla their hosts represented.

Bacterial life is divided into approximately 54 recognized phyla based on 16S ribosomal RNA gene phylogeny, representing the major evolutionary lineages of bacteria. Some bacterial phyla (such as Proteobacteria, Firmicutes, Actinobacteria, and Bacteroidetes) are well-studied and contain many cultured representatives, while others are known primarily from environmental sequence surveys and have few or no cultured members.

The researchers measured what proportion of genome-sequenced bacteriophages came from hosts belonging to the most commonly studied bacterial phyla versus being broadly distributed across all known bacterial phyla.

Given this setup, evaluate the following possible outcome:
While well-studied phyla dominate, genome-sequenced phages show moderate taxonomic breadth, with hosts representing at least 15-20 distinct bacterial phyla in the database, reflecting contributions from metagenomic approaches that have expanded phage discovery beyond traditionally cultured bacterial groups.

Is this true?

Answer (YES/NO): NO